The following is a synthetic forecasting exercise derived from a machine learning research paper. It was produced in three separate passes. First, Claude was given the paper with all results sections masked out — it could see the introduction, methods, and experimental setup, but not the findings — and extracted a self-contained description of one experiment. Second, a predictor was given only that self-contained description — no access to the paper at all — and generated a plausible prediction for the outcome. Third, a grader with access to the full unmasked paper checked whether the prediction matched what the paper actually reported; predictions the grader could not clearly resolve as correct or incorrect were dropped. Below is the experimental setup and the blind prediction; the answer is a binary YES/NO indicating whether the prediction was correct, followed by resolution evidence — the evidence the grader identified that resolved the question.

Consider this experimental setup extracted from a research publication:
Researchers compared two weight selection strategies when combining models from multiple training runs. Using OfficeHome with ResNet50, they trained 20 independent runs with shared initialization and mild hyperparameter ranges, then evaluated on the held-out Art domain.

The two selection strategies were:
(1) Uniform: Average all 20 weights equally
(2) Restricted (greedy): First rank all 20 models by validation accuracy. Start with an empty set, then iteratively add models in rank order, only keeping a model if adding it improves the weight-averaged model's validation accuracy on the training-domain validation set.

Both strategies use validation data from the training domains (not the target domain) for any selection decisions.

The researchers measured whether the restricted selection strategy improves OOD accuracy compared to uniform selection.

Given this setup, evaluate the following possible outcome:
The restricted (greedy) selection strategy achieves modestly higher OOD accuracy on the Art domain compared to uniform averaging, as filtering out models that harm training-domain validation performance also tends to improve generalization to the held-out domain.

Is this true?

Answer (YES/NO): NO